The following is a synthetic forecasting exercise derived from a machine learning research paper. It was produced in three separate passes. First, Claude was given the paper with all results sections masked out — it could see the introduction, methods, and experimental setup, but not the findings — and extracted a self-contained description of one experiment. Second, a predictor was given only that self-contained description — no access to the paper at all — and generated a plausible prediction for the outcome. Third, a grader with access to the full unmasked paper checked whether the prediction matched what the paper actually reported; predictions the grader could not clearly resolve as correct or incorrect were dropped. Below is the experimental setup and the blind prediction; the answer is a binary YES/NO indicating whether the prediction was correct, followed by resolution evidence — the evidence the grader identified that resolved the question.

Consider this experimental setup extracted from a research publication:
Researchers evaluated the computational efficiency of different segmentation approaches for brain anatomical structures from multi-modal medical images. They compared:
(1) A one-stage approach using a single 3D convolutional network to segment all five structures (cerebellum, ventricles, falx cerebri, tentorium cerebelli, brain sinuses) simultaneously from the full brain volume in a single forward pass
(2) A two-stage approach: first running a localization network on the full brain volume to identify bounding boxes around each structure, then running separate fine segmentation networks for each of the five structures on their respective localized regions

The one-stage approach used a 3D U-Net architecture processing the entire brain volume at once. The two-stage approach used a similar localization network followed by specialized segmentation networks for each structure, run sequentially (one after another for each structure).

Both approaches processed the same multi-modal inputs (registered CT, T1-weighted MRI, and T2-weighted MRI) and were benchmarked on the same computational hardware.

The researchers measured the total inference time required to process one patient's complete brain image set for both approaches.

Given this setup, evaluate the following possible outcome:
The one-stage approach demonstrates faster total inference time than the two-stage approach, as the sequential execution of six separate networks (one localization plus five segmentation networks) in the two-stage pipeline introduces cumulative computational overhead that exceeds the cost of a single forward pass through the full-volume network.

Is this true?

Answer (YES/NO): YES